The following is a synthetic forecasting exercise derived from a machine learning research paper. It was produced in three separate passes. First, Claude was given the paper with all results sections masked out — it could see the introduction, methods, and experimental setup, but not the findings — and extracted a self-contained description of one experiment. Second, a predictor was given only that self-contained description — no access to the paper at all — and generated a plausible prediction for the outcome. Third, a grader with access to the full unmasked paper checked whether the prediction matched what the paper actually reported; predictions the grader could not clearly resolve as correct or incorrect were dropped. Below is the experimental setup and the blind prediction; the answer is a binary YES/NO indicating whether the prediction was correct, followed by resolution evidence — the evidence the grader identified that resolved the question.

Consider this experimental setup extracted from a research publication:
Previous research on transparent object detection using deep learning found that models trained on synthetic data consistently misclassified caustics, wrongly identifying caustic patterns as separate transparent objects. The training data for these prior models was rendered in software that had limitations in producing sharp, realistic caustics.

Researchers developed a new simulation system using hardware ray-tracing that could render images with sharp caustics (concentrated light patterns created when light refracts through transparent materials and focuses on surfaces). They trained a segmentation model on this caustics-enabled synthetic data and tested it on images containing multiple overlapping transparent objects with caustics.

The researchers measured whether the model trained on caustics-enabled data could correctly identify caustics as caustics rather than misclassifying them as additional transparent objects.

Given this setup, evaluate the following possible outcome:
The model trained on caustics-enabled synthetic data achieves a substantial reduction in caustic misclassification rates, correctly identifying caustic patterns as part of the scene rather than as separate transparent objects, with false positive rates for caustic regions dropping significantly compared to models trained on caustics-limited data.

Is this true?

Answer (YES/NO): YES